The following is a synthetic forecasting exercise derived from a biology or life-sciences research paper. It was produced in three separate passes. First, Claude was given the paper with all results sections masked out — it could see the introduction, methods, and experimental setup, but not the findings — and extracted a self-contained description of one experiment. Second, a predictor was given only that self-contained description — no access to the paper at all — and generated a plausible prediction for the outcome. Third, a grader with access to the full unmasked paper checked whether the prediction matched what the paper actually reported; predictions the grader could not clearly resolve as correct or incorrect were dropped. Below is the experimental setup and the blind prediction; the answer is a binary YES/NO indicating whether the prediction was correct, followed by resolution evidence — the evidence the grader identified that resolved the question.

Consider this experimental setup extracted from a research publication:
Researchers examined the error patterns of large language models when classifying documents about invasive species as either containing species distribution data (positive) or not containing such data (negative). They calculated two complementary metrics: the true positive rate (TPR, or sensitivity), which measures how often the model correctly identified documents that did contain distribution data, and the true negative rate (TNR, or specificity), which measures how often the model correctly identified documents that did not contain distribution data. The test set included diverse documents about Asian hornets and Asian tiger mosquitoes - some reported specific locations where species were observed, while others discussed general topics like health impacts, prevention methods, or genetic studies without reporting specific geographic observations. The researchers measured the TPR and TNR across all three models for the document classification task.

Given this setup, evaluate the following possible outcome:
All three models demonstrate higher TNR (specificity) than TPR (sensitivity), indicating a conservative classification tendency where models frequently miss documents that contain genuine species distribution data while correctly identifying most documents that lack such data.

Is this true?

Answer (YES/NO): NO